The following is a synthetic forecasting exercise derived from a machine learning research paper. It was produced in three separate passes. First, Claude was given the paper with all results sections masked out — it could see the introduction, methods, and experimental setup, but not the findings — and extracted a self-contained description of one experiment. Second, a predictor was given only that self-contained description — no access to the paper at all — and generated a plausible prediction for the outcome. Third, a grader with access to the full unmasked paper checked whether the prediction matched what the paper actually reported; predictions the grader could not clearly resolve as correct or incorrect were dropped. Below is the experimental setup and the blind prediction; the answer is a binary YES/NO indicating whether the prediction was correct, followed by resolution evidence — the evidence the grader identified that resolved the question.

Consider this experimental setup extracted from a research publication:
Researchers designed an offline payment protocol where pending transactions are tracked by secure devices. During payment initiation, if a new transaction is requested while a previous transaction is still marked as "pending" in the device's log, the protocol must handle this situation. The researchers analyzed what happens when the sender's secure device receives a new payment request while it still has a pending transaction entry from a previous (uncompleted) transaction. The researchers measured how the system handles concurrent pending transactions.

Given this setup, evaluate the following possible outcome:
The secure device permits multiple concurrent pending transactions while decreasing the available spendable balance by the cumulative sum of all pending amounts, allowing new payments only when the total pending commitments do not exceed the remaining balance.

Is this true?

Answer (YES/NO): NO